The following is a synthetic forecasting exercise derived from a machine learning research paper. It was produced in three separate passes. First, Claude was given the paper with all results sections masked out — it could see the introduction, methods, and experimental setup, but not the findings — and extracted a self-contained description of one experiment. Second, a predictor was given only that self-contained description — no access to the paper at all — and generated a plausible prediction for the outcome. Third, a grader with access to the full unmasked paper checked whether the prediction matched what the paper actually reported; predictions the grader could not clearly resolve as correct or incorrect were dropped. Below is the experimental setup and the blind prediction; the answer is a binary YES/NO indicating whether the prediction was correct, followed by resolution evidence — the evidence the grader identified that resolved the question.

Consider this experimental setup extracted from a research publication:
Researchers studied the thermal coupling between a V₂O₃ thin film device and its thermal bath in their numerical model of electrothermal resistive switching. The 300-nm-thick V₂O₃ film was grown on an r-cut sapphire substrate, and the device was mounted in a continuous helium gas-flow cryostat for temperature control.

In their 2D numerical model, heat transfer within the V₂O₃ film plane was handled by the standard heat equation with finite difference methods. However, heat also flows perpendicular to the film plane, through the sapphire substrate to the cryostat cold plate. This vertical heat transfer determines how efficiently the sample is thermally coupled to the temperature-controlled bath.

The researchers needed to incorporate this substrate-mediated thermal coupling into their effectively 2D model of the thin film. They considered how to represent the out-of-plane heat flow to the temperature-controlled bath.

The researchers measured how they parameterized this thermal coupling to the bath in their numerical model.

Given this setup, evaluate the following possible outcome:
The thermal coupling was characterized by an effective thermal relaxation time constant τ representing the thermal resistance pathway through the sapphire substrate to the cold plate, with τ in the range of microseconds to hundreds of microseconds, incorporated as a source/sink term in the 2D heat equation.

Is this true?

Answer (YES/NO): NO